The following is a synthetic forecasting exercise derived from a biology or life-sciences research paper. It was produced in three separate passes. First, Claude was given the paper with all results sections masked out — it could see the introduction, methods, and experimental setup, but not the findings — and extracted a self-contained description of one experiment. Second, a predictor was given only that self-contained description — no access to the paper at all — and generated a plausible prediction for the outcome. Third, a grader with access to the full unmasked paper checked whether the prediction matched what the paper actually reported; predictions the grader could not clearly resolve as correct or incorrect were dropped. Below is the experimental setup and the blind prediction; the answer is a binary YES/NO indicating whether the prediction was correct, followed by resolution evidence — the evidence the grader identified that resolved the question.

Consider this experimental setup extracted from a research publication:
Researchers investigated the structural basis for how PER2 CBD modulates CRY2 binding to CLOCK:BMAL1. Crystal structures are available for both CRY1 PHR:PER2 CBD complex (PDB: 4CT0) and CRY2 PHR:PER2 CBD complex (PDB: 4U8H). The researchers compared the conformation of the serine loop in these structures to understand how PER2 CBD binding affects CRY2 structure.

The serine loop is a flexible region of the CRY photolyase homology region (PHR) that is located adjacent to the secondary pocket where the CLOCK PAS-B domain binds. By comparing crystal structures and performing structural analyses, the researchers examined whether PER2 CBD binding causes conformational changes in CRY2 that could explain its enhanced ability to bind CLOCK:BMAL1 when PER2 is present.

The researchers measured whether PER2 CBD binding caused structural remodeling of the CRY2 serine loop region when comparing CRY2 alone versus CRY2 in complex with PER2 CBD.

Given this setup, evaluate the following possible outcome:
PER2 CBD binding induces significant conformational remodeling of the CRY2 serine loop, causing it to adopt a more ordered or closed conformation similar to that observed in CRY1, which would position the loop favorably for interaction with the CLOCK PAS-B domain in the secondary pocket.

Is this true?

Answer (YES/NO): NO